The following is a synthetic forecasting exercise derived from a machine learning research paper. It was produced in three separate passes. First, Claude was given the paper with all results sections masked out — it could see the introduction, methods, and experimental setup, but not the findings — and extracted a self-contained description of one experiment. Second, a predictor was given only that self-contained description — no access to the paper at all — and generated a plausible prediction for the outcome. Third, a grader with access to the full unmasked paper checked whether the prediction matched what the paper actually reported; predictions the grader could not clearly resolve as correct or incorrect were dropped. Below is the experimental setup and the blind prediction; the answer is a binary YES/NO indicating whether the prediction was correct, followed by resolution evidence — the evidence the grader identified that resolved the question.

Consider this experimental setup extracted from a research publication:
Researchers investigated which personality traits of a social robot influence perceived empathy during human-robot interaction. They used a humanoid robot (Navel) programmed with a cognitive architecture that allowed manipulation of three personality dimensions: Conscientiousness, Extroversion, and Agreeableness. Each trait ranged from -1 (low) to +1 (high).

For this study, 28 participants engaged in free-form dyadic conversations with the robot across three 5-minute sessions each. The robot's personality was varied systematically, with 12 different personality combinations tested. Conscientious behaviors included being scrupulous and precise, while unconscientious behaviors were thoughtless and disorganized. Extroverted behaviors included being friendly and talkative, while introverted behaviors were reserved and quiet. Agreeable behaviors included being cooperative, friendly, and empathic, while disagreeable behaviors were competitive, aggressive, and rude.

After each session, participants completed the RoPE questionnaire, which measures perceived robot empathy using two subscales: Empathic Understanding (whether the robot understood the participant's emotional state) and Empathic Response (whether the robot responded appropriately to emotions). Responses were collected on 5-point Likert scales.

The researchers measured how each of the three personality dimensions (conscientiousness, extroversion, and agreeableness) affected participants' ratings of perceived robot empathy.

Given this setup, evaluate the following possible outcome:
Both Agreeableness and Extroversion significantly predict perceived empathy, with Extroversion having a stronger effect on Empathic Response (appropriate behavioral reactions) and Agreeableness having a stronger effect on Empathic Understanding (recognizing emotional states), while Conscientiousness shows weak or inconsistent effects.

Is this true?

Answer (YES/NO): NO